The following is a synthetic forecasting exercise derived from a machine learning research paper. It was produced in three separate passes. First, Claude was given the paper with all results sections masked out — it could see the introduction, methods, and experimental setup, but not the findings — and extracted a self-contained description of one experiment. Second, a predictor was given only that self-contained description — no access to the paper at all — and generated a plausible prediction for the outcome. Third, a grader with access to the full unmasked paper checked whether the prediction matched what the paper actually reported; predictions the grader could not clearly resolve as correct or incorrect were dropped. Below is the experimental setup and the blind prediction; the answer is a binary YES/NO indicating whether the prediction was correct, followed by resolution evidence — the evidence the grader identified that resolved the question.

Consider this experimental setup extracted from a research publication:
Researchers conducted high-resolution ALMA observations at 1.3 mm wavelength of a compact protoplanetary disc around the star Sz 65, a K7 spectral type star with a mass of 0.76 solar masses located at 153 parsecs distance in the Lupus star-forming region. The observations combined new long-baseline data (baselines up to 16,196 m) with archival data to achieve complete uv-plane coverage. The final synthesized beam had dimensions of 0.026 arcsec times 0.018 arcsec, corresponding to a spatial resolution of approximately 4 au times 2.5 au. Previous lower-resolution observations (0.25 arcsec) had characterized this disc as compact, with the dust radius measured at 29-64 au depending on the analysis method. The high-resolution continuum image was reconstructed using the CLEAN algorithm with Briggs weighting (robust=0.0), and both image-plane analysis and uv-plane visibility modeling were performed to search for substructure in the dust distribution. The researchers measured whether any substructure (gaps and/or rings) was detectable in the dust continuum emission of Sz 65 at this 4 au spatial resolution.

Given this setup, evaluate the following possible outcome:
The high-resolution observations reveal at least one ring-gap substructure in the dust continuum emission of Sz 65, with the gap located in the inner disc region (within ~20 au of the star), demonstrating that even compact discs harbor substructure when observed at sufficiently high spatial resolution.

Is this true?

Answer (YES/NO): YES